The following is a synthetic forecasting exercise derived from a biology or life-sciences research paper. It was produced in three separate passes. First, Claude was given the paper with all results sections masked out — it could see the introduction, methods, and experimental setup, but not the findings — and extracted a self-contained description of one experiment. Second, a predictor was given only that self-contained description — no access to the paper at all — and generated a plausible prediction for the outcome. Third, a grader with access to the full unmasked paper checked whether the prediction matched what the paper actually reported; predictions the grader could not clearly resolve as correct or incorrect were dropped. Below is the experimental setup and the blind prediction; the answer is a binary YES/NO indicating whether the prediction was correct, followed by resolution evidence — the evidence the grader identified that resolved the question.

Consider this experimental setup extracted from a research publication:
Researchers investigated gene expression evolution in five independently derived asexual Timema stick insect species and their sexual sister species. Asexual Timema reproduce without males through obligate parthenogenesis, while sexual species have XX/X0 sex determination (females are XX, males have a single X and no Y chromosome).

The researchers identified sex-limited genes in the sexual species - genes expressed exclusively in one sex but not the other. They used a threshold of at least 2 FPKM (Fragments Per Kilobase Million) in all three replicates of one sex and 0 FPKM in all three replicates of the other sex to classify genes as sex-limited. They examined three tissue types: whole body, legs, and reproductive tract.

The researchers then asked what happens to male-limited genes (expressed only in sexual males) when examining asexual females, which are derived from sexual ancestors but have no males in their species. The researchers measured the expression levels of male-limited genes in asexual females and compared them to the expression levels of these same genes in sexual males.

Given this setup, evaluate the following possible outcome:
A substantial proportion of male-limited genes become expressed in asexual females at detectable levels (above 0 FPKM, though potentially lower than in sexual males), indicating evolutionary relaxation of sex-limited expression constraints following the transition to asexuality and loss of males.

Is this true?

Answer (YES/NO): NO